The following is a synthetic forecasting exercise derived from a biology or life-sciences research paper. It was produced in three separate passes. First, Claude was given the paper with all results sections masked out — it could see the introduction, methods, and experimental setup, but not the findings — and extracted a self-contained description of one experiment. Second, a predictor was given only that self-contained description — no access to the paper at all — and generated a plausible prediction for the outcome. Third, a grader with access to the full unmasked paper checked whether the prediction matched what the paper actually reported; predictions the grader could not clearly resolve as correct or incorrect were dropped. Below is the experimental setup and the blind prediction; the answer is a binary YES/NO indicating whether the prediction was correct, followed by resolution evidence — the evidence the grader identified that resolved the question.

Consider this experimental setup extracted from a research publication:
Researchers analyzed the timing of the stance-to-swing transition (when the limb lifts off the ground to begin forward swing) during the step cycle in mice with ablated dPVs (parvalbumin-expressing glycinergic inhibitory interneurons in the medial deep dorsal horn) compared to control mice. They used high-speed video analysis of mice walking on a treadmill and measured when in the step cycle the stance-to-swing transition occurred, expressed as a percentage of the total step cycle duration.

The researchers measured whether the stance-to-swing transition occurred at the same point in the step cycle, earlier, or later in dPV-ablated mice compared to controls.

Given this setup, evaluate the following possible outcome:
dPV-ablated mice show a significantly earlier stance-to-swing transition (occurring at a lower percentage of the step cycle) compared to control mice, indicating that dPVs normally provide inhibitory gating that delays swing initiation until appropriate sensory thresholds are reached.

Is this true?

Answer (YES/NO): NO